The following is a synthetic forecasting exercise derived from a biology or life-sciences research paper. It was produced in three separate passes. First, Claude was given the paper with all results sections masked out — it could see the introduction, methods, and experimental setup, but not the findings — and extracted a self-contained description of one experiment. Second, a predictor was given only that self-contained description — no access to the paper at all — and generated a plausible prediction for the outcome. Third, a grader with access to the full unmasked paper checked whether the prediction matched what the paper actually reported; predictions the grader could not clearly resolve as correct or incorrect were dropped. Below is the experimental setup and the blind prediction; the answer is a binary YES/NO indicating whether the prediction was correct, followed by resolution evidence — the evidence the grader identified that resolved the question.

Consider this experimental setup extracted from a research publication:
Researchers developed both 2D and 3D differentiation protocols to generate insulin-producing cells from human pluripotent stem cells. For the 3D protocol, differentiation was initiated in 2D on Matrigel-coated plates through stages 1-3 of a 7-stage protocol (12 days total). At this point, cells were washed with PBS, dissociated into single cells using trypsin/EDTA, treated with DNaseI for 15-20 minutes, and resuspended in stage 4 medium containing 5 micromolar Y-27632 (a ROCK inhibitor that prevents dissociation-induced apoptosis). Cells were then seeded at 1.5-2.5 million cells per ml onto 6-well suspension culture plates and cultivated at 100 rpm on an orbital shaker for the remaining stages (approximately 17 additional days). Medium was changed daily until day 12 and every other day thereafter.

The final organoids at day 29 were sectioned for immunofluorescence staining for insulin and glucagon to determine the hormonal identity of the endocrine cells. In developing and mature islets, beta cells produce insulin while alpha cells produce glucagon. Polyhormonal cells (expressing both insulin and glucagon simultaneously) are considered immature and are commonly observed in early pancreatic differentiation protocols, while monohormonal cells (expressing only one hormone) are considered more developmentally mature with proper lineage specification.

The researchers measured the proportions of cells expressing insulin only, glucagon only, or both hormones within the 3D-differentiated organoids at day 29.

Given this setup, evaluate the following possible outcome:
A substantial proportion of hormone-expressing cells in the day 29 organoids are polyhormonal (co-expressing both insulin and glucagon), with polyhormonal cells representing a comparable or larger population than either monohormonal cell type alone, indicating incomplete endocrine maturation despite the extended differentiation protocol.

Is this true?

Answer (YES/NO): NO